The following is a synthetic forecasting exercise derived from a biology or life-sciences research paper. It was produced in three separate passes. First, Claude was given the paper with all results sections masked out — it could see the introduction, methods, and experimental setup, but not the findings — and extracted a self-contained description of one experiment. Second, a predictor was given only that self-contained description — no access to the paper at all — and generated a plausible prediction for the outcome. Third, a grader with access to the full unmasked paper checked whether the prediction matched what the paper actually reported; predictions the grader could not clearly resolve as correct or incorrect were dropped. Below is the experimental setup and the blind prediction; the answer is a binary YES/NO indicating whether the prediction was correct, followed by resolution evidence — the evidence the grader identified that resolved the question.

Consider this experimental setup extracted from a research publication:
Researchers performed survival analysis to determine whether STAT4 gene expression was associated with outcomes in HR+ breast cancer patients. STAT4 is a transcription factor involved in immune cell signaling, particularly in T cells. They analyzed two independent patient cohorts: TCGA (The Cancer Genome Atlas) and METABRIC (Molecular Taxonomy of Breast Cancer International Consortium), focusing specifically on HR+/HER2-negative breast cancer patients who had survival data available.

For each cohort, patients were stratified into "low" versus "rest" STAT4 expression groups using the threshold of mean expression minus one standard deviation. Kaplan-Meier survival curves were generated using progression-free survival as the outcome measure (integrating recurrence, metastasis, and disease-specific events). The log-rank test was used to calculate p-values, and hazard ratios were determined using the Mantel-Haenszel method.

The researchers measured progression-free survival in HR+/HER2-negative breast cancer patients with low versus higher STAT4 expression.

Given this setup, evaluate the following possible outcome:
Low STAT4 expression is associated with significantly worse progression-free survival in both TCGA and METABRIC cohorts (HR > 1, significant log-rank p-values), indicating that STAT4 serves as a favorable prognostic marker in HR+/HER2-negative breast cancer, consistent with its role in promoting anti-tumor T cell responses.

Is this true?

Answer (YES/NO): YES